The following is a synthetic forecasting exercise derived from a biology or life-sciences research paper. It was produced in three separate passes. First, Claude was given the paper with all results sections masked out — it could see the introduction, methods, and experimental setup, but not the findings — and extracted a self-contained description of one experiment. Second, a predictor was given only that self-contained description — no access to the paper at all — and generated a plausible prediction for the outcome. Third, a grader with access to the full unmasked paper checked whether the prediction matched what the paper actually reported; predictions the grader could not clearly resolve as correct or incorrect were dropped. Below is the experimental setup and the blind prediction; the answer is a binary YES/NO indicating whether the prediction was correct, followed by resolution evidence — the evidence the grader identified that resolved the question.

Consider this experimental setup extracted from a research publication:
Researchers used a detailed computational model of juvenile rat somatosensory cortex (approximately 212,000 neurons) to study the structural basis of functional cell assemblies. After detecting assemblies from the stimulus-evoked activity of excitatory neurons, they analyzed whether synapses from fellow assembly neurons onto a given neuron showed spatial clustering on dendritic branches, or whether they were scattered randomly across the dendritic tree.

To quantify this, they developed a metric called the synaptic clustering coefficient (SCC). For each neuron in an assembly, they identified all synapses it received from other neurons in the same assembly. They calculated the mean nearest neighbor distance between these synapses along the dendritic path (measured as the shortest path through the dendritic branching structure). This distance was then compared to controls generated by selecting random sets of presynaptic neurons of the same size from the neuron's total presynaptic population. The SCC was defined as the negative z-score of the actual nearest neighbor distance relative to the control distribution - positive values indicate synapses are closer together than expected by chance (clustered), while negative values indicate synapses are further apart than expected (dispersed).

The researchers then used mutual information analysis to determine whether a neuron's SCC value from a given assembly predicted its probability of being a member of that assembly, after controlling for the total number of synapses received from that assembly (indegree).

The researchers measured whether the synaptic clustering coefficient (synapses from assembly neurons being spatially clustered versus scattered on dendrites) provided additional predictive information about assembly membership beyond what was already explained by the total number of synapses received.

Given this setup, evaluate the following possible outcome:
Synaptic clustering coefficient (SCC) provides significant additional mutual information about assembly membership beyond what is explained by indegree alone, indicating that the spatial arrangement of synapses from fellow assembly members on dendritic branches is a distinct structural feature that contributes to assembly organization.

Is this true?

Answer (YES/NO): YES